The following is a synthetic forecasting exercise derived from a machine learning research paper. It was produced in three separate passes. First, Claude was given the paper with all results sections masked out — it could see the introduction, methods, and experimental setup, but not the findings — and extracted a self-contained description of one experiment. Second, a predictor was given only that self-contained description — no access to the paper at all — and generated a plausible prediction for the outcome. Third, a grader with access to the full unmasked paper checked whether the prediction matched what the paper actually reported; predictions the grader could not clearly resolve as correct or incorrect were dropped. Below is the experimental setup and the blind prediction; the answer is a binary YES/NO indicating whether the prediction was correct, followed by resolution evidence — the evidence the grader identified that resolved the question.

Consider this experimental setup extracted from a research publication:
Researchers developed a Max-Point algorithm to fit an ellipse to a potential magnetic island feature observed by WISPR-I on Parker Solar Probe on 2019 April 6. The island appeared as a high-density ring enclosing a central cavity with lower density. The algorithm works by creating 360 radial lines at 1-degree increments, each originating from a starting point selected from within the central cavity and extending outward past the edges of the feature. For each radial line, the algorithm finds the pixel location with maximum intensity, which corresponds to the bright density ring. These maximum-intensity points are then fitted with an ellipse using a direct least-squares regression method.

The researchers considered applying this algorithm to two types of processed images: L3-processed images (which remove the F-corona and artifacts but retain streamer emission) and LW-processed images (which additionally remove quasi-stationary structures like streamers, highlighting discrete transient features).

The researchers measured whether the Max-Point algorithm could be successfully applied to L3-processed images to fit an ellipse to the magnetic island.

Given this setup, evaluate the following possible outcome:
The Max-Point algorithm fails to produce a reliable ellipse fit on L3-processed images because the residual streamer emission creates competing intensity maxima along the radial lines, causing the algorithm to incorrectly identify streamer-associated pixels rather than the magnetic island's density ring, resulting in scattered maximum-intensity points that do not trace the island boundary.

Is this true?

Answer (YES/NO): YES